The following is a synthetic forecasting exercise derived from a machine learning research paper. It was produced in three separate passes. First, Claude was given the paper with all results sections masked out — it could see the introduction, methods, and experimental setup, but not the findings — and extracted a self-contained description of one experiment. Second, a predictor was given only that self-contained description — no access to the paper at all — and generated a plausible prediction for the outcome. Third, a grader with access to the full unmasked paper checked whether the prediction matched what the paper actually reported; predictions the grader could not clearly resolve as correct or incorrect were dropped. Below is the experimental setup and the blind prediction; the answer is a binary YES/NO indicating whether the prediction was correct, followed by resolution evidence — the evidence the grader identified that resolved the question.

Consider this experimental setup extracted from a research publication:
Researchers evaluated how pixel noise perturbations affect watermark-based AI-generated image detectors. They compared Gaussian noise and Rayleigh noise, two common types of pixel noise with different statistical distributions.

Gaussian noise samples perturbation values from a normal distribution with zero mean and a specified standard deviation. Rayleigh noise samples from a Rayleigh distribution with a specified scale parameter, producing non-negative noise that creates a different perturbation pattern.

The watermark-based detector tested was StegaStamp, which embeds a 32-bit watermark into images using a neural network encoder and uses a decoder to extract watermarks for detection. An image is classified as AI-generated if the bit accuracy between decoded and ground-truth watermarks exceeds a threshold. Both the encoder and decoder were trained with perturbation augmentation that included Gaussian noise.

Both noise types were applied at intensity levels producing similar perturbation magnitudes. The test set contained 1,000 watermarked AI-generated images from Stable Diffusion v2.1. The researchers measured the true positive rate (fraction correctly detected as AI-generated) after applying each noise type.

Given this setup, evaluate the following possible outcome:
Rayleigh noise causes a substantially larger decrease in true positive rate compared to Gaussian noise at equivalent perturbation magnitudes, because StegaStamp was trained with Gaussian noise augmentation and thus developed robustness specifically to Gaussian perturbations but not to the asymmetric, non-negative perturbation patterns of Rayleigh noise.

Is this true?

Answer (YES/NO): NO